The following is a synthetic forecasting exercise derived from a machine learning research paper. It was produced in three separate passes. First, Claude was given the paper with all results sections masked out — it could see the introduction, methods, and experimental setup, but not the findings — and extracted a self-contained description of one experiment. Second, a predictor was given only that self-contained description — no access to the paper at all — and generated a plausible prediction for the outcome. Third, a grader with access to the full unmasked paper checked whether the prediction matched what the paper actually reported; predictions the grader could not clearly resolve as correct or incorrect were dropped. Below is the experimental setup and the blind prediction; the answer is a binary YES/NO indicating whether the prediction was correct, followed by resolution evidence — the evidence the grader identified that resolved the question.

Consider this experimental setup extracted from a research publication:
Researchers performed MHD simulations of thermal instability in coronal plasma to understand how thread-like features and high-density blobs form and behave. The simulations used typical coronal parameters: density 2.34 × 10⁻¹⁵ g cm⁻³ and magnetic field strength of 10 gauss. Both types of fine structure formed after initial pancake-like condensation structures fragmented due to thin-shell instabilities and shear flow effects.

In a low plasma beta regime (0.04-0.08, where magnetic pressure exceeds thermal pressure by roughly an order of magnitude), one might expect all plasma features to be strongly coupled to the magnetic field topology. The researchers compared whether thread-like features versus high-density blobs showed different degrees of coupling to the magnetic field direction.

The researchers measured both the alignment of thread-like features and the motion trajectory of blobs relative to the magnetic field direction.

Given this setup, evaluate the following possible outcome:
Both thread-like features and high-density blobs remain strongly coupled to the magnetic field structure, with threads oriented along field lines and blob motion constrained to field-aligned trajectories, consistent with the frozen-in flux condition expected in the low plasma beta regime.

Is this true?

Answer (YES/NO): NO